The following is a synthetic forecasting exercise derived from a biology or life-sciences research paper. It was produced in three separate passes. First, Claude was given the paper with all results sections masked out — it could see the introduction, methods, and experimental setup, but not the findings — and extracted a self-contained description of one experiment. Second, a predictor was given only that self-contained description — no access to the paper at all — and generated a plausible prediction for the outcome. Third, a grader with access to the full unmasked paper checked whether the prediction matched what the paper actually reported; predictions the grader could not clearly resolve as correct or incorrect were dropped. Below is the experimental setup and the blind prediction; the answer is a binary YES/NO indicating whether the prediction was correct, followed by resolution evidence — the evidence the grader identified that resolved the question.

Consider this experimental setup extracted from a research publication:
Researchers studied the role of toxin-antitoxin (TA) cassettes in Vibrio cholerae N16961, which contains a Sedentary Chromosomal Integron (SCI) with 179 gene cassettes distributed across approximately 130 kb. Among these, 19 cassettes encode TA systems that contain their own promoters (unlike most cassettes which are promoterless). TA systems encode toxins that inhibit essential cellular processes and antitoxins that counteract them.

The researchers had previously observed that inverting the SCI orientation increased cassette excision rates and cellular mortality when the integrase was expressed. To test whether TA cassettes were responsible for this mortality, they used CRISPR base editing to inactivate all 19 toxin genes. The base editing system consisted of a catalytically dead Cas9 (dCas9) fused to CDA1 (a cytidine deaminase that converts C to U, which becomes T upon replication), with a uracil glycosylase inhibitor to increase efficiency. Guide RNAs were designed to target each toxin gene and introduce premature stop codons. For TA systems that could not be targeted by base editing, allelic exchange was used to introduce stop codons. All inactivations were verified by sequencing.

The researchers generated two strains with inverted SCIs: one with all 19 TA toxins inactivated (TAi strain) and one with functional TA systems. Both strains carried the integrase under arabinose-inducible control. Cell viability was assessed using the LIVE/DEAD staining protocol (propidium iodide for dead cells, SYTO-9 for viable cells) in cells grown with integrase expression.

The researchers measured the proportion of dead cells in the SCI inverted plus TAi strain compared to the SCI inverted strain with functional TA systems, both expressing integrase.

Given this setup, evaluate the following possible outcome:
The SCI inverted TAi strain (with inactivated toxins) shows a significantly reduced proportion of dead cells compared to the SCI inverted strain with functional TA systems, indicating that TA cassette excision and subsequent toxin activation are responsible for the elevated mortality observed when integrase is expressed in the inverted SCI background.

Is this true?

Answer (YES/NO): YES